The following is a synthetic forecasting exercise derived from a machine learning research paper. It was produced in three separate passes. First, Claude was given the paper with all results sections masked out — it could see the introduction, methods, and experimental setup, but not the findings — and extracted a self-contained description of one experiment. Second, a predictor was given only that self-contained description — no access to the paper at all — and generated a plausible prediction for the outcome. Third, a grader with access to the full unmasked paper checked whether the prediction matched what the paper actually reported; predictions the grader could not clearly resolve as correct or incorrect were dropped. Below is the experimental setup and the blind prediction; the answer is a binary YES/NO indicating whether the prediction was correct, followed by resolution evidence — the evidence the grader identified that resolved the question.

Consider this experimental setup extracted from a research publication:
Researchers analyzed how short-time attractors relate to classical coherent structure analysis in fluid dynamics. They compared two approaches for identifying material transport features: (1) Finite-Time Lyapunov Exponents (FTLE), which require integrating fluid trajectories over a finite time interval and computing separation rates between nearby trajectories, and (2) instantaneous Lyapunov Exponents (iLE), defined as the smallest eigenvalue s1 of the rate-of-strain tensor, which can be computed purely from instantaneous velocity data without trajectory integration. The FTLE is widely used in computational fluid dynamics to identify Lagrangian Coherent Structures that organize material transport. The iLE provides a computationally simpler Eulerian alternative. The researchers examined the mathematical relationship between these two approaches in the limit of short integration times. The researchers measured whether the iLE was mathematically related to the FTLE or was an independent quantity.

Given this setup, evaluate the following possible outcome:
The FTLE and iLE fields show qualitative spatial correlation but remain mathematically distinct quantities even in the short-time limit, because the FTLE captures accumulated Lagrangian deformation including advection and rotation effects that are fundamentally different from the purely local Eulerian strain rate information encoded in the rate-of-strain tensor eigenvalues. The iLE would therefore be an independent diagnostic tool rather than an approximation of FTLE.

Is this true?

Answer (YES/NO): NO